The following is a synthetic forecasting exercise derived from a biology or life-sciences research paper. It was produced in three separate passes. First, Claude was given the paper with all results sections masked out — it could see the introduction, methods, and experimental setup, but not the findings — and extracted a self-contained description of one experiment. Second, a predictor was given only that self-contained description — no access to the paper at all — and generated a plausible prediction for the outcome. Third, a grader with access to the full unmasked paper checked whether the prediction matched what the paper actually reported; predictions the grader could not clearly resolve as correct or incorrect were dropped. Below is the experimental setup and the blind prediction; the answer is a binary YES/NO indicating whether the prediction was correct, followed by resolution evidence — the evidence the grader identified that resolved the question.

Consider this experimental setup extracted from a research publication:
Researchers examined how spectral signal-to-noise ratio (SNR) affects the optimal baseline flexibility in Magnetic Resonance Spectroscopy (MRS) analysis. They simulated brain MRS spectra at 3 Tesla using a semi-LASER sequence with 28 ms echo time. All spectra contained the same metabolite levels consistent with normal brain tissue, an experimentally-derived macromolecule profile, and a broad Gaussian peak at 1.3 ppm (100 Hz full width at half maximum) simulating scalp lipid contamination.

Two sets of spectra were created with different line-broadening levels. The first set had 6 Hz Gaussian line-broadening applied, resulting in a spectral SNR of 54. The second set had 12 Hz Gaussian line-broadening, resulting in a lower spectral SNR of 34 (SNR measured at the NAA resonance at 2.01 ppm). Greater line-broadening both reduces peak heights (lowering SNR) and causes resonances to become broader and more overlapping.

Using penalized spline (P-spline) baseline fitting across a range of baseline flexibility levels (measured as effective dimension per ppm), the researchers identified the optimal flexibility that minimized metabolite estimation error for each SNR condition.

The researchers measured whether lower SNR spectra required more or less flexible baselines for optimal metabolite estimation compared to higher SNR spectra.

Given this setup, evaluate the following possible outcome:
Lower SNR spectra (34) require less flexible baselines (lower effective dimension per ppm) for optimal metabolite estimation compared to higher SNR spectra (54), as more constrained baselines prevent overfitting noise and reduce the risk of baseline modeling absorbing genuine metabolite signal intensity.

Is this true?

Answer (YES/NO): NO